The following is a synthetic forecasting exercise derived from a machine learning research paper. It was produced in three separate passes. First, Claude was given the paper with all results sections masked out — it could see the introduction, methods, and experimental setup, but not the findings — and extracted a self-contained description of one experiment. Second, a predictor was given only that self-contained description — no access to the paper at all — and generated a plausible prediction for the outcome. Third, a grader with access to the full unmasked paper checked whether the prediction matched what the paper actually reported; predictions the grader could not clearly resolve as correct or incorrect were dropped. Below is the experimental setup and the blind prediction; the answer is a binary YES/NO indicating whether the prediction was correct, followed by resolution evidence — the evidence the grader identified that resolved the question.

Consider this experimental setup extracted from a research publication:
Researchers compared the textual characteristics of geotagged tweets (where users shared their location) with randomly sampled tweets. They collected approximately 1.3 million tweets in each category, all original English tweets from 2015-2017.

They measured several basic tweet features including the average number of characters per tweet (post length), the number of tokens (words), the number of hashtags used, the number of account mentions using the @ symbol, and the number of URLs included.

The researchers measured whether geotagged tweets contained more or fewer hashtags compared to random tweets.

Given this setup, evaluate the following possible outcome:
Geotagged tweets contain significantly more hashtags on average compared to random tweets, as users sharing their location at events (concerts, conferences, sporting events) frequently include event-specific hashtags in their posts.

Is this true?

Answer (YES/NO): YES